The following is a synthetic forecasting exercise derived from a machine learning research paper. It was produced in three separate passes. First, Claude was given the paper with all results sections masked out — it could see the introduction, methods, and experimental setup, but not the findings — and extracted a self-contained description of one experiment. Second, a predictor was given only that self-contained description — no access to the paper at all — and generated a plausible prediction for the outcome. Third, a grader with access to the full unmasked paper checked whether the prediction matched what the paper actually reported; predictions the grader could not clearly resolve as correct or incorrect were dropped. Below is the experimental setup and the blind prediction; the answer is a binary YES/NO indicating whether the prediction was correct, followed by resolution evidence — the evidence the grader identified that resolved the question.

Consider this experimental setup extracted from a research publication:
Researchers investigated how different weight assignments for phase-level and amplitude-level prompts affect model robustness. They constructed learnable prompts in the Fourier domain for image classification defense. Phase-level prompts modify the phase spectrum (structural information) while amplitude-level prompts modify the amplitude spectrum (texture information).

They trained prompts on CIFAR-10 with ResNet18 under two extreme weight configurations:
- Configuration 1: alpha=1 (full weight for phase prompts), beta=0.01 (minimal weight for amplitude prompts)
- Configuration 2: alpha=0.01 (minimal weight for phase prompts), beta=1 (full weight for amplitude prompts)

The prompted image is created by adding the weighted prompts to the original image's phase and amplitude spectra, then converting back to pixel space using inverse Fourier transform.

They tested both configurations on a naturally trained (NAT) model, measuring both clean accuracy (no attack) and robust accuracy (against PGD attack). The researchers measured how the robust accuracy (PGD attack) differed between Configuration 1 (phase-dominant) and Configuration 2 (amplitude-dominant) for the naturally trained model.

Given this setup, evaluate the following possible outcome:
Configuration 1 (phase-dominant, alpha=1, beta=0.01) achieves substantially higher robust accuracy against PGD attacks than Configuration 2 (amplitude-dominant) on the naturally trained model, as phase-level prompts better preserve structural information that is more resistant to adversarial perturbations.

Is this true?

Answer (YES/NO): YES